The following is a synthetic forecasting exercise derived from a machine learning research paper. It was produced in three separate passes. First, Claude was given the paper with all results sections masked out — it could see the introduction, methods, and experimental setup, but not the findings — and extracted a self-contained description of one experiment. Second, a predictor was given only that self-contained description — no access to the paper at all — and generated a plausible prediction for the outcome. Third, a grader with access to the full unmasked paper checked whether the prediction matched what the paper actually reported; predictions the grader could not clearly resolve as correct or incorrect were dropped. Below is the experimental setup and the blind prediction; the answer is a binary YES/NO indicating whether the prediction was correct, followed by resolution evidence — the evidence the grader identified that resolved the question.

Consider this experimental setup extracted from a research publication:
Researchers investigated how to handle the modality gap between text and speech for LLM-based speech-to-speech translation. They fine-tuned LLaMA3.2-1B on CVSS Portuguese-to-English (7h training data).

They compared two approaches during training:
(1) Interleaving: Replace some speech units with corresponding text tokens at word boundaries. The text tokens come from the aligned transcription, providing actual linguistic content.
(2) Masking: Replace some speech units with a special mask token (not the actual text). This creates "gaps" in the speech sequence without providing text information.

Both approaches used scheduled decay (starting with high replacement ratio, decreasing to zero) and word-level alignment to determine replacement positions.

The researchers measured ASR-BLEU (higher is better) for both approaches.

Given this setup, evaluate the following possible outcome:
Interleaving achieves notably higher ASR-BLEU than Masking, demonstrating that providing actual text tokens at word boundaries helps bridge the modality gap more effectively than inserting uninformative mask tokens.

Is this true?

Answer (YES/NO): YES